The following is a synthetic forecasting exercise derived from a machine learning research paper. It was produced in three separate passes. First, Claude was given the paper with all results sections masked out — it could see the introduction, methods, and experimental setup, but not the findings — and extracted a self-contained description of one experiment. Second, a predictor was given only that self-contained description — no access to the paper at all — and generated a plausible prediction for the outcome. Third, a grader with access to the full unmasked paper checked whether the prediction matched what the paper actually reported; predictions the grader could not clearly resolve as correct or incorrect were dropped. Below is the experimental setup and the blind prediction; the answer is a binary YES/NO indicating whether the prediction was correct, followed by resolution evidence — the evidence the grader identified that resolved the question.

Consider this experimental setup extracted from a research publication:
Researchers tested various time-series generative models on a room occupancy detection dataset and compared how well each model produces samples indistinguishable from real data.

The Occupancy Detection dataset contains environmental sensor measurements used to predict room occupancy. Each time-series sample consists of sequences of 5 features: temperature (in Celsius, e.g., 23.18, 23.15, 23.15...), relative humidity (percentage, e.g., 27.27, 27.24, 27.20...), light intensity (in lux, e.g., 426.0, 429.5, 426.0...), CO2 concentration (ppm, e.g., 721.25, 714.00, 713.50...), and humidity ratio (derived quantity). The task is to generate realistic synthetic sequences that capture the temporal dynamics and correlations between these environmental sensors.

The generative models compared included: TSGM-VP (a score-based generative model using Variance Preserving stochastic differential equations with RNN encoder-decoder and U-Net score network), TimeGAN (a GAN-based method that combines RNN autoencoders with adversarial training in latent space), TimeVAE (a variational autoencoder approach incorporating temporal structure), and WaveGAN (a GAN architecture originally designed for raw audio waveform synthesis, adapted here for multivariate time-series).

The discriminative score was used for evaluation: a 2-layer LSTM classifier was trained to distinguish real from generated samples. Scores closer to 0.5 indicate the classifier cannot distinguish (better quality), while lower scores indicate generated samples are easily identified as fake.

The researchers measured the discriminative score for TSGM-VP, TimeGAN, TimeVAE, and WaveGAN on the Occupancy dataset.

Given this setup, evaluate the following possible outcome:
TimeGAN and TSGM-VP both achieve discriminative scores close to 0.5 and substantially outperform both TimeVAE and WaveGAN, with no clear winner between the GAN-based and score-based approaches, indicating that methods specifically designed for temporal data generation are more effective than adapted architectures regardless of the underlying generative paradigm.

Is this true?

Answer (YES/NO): NO